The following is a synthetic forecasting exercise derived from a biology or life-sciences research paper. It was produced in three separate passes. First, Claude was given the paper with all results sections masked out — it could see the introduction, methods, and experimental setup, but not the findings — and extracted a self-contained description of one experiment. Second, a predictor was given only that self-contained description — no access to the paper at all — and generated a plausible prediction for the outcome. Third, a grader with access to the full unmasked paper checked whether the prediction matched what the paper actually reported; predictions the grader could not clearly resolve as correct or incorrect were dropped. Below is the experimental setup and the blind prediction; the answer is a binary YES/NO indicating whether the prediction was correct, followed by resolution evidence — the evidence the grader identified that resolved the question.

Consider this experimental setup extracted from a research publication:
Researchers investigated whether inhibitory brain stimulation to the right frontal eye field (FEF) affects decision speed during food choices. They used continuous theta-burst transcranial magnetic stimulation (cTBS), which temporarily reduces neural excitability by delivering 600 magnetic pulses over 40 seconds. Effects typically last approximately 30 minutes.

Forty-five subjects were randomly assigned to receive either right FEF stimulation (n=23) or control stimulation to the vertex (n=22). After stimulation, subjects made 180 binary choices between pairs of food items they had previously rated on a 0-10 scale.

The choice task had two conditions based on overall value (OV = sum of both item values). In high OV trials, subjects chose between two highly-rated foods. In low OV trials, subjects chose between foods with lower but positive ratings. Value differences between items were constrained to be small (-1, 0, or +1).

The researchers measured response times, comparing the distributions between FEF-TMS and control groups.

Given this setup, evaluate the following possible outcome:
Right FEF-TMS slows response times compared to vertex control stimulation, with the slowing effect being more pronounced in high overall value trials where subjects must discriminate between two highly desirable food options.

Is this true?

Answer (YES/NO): YES